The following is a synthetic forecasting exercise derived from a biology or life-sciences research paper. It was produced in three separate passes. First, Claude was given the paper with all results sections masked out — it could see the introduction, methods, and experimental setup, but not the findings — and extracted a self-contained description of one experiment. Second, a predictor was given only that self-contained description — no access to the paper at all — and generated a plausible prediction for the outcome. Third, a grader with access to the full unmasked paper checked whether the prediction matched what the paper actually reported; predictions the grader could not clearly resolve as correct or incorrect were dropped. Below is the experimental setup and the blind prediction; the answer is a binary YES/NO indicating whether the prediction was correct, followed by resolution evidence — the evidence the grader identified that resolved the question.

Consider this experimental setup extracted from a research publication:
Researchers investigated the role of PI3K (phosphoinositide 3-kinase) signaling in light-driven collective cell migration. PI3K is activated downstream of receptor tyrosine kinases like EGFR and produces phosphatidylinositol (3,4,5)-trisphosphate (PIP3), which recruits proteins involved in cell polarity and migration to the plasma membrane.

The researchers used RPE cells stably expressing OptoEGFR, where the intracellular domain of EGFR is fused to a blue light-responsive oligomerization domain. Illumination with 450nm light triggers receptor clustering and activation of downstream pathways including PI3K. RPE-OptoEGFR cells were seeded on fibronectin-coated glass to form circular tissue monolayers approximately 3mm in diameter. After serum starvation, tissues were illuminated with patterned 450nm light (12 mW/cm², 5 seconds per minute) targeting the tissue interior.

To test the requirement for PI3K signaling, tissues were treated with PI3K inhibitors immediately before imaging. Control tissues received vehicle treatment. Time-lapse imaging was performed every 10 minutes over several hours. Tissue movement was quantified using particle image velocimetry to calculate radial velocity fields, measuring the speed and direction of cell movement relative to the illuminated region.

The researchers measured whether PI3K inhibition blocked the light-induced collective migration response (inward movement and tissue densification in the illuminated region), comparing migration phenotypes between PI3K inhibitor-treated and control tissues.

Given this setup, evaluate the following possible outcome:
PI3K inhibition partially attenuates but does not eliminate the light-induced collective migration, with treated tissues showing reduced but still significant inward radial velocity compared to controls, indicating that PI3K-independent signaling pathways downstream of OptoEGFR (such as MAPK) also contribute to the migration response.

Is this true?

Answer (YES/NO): NO